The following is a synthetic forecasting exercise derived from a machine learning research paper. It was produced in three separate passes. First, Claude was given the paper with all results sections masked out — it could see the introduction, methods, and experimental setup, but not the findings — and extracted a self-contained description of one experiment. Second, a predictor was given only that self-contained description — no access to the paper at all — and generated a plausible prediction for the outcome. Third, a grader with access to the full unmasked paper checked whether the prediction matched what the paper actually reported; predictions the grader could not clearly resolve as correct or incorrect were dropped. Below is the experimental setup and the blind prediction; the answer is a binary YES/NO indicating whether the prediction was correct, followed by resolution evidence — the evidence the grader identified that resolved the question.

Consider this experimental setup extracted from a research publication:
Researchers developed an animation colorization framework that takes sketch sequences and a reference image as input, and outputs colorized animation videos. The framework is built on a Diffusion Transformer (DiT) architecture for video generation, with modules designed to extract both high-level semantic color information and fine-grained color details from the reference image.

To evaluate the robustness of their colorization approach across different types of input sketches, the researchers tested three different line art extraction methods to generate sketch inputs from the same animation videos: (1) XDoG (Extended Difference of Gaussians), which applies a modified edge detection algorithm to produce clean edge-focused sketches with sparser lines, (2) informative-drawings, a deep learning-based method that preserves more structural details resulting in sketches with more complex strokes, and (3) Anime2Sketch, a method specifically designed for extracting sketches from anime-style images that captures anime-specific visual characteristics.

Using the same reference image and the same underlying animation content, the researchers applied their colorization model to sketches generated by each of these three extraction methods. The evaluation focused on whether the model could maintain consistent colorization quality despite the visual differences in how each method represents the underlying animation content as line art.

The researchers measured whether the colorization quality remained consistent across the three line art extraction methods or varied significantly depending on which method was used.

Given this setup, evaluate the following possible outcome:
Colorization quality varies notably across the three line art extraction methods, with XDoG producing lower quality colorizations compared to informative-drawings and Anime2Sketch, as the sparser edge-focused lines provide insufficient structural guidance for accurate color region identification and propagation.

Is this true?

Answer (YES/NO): NO